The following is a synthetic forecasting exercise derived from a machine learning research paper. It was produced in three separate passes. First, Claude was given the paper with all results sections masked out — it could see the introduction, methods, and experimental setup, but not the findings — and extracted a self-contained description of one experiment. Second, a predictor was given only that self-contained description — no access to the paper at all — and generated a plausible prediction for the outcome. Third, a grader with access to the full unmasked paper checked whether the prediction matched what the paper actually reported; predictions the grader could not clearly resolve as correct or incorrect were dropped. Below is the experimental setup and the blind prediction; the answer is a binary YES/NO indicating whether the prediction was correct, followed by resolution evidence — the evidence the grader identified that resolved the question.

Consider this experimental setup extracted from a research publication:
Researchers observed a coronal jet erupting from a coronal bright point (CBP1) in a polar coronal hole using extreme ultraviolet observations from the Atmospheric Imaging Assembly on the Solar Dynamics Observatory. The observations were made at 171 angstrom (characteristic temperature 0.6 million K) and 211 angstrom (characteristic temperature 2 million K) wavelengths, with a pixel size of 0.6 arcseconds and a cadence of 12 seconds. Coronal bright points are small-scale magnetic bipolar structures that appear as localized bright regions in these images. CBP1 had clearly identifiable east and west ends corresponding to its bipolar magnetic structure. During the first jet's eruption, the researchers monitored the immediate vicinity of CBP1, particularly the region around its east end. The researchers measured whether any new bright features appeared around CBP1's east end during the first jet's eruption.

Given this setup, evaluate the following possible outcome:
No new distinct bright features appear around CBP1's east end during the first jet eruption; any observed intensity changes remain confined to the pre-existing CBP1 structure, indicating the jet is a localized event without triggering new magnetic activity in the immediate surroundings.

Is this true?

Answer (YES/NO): NO